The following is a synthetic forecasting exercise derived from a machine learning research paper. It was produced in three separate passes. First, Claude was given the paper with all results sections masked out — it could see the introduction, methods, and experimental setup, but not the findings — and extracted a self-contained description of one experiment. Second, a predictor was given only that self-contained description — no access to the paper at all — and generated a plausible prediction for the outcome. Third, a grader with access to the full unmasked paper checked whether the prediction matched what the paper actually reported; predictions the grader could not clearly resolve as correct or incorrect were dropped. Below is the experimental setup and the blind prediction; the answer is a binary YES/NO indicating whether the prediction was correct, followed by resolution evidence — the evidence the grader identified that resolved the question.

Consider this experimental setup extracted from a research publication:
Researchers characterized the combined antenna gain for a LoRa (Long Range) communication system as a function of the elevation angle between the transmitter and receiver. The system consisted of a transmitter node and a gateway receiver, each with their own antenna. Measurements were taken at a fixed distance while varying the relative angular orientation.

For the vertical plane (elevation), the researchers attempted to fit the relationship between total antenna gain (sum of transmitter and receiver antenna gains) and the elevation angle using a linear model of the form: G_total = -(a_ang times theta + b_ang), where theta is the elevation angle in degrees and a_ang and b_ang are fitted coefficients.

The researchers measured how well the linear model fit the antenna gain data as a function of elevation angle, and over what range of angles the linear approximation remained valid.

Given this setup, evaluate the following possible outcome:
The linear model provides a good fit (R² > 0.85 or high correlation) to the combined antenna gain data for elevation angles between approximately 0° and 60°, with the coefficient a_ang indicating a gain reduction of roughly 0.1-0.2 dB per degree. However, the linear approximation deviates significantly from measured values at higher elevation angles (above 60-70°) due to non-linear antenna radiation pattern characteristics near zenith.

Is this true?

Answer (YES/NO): NO